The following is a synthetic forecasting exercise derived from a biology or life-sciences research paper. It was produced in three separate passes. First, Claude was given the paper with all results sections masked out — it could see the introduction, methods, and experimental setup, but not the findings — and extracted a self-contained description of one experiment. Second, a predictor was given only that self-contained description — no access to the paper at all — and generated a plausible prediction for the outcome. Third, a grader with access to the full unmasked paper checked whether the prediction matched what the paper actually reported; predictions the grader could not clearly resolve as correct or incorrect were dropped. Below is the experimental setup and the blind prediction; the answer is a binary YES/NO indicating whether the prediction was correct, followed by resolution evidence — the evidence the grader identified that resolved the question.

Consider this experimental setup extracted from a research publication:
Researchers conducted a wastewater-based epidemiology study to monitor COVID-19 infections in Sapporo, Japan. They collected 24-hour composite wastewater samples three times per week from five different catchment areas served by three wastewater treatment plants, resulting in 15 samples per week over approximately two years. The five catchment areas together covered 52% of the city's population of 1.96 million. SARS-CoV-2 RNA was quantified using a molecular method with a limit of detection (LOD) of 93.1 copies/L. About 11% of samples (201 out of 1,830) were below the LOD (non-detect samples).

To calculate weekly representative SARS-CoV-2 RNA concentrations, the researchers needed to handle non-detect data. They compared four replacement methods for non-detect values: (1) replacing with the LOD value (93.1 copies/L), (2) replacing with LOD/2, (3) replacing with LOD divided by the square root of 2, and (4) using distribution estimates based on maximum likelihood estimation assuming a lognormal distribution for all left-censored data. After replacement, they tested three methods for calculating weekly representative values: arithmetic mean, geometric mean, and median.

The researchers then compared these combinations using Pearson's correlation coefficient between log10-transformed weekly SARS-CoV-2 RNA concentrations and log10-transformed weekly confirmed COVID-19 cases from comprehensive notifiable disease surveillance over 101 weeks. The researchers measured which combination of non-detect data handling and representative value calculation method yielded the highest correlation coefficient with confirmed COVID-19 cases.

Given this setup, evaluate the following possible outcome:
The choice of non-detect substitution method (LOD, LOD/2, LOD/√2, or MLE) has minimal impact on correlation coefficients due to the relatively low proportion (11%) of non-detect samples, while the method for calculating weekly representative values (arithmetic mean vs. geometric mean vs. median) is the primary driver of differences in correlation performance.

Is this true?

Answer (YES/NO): NO